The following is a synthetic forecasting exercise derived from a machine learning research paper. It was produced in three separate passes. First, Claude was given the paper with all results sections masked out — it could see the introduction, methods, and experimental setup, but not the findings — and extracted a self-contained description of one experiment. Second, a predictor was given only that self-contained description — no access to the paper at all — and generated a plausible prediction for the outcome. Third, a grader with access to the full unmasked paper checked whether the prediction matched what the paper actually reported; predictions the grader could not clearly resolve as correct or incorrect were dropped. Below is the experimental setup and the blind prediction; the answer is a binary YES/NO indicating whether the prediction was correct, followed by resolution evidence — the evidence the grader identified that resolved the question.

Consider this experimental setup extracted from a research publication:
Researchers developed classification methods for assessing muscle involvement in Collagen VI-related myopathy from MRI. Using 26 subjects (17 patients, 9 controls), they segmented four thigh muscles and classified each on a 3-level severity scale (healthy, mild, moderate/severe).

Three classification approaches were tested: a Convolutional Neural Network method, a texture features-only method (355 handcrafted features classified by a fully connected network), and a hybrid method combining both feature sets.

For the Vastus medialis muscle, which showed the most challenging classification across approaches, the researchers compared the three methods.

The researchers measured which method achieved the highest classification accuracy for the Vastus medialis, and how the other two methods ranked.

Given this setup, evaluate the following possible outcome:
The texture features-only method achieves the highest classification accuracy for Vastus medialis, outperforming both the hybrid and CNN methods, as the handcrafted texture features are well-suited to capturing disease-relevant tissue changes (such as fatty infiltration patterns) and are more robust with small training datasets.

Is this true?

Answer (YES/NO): NO